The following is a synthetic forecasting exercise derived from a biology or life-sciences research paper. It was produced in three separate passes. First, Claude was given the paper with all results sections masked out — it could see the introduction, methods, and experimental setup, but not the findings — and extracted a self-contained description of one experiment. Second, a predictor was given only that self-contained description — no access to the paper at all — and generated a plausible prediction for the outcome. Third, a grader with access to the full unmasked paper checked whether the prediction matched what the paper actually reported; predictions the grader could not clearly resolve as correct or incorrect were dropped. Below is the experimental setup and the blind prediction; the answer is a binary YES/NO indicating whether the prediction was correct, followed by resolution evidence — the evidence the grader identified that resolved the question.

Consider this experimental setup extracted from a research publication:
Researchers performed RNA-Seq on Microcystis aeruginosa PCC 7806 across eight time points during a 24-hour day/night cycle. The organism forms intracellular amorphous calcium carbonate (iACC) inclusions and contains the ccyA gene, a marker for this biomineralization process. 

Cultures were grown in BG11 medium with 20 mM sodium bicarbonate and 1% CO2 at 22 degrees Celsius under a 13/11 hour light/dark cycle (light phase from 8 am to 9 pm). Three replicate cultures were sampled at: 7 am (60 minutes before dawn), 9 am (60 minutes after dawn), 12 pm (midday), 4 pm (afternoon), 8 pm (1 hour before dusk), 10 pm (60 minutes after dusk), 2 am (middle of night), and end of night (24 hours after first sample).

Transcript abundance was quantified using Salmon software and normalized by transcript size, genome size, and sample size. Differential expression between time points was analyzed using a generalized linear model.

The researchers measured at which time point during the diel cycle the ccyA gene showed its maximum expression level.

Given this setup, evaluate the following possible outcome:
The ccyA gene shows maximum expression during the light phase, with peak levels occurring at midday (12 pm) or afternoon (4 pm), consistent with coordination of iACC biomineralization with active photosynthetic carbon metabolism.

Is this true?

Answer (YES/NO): NO